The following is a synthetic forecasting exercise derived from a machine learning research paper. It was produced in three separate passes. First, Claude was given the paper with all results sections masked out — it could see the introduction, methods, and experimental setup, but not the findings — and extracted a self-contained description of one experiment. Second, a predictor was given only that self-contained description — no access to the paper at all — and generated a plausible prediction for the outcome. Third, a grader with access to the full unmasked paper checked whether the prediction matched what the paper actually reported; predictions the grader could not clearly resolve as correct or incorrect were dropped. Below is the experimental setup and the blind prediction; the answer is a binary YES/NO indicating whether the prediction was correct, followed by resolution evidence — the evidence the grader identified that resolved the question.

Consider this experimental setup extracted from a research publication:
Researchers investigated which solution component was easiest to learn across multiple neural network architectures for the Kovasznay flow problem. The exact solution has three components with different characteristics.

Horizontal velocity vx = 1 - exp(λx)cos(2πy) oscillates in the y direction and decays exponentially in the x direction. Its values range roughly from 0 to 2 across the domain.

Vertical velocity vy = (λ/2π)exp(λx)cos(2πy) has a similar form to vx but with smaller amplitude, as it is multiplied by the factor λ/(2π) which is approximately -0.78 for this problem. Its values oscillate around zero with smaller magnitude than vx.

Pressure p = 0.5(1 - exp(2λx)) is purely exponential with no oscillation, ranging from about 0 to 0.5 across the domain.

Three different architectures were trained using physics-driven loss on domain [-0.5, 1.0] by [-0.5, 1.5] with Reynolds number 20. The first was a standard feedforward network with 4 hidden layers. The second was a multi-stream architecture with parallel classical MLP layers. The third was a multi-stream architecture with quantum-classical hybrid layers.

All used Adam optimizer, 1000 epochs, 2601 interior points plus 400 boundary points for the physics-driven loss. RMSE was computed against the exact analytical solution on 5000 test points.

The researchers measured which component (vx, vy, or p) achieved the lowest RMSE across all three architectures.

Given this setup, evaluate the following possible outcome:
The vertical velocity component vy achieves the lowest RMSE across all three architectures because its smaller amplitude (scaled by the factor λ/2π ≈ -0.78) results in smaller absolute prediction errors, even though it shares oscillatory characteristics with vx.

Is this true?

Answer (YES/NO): YES